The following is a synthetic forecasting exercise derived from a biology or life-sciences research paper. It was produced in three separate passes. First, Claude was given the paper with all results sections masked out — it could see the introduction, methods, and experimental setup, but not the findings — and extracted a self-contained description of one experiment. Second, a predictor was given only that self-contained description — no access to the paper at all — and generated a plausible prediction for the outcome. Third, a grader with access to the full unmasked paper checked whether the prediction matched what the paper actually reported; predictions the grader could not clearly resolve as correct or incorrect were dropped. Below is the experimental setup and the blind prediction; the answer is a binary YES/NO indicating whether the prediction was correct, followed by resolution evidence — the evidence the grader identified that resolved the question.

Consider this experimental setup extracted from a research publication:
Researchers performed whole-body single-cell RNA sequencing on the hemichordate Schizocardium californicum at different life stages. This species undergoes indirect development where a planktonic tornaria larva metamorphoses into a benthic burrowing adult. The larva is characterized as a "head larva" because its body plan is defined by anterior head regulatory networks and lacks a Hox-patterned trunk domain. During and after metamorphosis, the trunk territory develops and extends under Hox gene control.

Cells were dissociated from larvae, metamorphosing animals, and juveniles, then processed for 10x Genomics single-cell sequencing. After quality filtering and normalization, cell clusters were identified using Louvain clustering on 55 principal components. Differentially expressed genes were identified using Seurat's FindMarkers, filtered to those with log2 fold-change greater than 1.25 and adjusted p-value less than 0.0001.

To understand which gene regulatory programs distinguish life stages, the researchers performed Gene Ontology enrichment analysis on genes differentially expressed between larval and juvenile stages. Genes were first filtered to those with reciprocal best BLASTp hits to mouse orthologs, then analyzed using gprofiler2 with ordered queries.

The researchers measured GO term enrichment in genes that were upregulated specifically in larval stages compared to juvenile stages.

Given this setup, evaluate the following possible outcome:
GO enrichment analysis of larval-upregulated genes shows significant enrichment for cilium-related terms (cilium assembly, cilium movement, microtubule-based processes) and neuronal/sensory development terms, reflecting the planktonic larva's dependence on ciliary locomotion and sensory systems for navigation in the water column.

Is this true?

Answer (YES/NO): NO